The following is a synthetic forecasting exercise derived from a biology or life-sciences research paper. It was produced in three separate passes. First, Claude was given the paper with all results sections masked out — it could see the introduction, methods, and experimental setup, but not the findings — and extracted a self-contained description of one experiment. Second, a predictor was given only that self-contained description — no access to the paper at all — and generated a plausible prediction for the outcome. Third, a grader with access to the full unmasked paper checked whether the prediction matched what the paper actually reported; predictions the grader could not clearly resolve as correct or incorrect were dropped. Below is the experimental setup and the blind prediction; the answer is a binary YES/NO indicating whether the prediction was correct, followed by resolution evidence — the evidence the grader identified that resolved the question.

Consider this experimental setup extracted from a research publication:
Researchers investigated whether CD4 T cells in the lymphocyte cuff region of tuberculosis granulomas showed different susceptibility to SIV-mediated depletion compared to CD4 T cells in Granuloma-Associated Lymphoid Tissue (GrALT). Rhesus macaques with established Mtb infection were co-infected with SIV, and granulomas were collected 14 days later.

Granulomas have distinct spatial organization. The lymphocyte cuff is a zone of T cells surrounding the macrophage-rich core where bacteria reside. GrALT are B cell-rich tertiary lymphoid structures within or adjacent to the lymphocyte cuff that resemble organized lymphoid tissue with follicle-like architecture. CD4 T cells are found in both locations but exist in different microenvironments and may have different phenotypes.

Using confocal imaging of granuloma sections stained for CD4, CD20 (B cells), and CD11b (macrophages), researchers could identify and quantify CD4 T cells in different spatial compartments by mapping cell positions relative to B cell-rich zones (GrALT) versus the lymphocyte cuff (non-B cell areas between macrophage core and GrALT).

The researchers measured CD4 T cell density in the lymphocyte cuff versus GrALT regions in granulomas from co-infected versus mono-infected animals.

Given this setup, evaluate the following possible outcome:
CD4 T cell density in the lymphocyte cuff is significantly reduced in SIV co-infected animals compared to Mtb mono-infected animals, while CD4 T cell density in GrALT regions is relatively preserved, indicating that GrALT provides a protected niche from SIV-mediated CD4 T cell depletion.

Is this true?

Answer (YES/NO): YES